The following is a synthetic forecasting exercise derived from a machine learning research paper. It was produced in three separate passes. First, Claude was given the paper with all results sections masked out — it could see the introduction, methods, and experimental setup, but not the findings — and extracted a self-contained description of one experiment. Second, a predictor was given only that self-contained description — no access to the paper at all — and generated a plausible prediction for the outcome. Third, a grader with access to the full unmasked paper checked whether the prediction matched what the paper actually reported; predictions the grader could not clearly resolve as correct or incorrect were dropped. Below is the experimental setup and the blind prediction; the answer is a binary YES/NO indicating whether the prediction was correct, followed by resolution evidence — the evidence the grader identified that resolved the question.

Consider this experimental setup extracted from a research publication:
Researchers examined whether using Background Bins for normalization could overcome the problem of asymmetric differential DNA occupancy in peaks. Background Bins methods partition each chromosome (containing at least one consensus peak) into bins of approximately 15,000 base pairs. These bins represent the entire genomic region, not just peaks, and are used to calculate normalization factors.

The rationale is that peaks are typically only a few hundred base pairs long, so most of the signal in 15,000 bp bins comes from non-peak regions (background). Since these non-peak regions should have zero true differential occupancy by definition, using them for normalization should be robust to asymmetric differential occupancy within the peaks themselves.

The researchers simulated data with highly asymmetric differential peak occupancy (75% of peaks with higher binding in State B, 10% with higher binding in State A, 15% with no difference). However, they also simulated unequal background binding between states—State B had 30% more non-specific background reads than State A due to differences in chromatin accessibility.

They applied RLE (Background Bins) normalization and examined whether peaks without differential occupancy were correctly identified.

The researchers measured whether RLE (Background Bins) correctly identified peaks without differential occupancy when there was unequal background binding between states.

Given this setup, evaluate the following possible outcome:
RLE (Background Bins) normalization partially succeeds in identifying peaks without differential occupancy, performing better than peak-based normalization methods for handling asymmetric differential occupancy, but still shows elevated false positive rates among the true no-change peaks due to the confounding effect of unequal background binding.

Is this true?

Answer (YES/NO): NO